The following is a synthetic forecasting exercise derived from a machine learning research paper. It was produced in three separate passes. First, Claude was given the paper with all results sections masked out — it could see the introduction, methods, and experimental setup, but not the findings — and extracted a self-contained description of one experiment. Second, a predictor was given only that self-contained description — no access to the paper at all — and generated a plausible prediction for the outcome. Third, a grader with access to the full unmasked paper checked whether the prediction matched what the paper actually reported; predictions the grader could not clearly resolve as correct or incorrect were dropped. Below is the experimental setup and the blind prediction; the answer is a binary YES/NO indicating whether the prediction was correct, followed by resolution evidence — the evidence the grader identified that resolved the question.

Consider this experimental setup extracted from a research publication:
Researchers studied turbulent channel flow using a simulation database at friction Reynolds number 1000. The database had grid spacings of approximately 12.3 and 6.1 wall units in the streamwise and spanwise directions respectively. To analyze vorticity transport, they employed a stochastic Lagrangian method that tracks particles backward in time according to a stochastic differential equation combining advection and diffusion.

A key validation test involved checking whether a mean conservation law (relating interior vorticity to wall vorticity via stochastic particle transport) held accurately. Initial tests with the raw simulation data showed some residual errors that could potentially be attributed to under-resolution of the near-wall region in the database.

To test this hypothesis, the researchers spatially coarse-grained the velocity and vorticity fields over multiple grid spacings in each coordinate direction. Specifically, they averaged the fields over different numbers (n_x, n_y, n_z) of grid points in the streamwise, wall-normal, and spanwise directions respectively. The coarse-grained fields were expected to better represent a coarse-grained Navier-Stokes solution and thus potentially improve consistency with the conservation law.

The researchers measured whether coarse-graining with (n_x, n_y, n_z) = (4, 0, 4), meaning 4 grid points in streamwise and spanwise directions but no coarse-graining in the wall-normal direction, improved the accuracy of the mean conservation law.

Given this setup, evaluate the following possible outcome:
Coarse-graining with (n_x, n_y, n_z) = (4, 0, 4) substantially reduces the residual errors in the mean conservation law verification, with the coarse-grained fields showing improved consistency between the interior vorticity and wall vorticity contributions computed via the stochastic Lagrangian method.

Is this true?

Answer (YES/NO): YES